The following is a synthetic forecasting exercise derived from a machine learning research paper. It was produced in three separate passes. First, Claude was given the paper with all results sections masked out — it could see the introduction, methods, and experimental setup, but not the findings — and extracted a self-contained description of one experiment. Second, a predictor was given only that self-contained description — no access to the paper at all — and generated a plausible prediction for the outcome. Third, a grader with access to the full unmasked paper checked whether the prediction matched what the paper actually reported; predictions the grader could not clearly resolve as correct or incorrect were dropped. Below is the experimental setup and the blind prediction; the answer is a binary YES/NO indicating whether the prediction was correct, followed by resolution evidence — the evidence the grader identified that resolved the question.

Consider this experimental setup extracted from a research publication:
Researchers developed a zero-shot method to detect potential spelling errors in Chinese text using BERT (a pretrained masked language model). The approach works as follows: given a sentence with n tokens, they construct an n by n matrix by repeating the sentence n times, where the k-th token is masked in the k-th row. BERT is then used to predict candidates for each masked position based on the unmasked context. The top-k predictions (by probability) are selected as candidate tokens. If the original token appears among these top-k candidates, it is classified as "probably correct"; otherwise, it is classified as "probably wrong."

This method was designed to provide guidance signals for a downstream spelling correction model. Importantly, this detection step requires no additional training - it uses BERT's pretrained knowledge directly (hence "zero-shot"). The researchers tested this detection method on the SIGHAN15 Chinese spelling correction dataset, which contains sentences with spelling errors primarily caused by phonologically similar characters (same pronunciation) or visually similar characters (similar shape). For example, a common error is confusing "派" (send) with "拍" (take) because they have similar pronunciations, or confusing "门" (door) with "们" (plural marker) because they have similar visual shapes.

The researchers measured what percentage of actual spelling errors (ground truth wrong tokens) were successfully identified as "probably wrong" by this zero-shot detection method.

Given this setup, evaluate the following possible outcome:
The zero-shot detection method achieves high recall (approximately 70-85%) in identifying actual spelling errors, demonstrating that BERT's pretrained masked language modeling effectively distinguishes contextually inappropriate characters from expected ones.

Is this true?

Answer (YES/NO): NO